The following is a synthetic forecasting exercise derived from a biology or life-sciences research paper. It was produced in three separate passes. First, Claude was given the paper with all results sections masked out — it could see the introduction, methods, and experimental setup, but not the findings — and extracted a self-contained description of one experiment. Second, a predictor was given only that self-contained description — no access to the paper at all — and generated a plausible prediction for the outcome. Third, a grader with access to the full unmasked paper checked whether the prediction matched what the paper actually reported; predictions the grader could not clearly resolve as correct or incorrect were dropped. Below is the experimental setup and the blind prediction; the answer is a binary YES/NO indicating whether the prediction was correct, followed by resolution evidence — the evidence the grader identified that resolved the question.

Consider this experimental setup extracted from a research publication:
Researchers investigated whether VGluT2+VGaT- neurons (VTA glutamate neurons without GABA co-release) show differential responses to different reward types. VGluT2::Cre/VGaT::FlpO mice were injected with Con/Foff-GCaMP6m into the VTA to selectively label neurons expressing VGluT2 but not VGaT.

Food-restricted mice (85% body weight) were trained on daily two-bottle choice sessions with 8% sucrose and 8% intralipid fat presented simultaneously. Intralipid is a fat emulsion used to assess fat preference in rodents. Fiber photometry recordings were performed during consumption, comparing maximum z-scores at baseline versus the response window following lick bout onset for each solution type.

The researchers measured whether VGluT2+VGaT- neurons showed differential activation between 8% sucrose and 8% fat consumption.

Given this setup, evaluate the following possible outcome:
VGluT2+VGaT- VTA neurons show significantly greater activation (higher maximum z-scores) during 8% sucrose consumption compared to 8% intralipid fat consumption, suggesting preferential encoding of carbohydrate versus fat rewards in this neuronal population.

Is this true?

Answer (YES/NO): NO